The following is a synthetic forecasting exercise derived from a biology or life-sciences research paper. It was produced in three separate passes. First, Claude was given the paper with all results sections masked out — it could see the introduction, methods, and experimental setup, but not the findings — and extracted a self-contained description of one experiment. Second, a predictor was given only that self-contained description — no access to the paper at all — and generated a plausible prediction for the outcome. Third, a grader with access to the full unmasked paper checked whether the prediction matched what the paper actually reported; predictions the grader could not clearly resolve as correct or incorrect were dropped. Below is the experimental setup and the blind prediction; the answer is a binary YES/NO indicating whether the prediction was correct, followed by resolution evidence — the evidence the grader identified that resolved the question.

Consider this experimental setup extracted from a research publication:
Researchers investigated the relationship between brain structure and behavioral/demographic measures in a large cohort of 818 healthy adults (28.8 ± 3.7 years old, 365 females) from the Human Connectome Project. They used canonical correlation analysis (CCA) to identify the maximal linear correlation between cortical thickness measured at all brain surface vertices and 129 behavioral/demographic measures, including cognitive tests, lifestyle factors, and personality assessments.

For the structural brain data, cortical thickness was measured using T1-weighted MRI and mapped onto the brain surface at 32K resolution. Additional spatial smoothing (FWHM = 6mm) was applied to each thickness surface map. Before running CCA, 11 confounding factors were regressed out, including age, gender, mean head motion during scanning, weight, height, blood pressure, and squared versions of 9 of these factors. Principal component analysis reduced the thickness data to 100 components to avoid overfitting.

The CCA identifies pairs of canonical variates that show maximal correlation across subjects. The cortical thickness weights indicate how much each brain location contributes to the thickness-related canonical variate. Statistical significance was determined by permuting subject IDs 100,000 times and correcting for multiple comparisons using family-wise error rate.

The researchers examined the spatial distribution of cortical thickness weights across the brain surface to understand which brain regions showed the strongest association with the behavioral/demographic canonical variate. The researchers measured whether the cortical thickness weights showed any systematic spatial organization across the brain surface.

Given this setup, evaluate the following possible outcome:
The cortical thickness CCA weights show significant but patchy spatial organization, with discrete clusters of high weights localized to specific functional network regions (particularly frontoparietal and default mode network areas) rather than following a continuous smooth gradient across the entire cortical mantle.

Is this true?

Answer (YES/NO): NO